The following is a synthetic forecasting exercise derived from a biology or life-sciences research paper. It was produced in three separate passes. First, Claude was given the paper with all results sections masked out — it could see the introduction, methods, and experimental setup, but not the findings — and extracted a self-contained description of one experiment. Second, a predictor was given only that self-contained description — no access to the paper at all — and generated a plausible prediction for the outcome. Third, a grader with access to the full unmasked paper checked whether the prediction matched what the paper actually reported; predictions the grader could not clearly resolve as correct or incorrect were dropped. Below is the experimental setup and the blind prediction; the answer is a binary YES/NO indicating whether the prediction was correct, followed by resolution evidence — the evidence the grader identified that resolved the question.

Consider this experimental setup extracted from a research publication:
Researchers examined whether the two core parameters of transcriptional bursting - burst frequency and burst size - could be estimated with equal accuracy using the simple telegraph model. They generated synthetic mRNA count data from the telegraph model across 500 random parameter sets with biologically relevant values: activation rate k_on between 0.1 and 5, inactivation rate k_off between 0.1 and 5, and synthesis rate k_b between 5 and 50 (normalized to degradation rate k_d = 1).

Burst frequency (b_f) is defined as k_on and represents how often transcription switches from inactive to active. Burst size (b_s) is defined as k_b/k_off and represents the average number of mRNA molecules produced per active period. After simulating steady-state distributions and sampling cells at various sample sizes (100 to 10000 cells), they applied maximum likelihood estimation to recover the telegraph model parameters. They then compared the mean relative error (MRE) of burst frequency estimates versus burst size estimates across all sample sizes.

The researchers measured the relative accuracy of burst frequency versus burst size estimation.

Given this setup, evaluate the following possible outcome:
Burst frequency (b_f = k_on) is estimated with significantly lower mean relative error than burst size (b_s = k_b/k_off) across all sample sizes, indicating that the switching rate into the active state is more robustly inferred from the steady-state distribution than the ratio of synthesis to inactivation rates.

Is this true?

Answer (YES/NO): YES